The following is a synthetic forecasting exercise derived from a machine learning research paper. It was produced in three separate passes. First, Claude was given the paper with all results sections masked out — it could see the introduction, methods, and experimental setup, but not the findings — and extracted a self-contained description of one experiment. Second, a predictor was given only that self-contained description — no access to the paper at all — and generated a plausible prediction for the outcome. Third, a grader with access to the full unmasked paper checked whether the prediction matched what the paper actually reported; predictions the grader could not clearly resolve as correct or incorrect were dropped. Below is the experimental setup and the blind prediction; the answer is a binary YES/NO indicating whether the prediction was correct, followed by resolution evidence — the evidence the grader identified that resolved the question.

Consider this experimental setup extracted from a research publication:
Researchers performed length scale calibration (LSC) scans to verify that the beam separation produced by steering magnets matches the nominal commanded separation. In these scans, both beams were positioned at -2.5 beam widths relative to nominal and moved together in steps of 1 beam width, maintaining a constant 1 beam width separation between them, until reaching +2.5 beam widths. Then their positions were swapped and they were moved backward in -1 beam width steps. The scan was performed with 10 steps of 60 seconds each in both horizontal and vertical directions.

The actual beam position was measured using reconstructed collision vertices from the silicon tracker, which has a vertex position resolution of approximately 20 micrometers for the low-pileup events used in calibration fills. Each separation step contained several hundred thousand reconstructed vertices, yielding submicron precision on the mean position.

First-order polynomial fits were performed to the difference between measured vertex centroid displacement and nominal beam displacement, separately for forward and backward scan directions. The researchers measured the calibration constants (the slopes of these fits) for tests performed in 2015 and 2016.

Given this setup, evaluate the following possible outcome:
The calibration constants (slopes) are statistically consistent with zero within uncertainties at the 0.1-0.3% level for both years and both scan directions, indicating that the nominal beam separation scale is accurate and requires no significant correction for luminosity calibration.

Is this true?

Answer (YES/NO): NO